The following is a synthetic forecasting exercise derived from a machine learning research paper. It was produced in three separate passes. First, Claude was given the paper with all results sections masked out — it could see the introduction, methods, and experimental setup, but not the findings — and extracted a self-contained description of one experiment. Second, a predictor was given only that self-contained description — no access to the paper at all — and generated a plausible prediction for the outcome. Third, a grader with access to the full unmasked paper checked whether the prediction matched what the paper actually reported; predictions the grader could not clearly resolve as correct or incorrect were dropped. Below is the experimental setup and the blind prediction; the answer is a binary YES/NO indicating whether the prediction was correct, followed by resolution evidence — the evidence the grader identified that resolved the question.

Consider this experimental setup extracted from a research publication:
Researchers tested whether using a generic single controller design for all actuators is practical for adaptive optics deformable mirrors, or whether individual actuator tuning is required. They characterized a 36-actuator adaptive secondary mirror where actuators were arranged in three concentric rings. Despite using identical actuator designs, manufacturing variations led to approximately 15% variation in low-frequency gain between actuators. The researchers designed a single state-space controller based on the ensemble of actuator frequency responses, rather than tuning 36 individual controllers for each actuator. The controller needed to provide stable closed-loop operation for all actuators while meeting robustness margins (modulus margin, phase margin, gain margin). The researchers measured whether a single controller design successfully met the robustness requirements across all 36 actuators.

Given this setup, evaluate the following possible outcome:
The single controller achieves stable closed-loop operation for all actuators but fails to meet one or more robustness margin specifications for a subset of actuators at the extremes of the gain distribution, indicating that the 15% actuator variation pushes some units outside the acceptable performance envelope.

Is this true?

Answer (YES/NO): YES